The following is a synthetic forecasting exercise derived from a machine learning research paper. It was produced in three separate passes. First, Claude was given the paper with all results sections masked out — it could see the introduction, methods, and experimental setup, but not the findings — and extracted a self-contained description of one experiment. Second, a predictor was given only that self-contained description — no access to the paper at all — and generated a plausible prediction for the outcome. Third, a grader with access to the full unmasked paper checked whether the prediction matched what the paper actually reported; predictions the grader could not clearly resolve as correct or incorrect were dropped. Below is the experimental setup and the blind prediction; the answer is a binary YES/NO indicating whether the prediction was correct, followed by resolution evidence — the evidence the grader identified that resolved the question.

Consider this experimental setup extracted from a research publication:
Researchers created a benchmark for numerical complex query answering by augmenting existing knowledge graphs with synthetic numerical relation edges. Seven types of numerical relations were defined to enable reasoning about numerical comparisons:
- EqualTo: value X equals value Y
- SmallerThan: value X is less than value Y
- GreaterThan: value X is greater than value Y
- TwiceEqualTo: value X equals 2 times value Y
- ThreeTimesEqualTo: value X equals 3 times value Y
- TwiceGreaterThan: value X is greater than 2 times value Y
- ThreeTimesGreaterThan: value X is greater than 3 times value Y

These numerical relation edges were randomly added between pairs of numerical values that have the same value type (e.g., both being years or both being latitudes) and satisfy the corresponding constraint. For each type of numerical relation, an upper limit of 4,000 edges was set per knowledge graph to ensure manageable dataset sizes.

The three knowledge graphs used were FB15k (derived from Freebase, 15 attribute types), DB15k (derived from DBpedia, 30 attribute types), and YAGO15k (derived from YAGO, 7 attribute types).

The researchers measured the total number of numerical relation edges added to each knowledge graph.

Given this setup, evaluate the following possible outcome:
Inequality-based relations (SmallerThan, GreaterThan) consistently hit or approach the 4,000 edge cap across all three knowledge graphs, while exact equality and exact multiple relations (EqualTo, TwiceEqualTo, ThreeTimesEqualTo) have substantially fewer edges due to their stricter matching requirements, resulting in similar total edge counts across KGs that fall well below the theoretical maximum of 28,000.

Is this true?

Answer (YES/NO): NO